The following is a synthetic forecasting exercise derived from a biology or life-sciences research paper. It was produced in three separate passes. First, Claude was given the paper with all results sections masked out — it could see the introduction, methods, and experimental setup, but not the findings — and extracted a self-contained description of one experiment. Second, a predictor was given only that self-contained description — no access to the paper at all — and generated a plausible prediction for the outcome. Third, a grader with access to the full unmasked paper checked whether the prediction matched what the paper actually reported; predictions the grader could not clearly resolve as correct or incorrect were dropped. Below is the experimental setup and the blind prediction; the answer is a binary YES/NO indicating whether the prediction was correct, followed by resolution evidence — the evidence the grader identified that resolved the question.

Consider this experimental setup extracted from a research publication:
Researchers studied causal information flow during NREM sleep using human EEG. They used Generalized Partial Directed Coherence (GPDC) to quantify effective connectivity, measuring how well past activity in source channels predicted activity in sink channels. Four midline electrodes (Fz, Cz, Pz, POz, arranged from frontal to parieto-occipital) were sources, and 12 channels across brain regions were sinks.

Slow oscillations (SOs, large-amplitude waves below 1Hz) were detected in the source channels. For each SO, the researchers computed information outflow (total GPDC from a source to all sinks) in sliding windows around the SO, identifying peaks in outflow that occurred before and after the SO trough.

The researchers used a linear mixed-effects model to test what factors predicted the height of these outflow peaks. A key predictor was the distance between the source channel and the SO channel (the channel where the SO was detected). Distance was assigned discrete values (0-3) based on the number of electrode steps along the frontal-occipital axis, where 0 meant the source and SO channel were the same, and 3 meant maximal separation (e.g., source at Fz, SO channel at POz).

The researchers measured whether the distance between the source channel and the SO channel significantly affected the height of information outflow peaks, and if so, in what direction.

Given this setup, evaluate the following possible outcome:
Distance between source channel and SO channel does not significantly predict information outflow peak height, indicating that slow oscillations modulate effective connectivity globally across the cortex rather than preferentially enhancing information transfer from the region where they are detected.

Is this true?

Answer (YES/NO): NO